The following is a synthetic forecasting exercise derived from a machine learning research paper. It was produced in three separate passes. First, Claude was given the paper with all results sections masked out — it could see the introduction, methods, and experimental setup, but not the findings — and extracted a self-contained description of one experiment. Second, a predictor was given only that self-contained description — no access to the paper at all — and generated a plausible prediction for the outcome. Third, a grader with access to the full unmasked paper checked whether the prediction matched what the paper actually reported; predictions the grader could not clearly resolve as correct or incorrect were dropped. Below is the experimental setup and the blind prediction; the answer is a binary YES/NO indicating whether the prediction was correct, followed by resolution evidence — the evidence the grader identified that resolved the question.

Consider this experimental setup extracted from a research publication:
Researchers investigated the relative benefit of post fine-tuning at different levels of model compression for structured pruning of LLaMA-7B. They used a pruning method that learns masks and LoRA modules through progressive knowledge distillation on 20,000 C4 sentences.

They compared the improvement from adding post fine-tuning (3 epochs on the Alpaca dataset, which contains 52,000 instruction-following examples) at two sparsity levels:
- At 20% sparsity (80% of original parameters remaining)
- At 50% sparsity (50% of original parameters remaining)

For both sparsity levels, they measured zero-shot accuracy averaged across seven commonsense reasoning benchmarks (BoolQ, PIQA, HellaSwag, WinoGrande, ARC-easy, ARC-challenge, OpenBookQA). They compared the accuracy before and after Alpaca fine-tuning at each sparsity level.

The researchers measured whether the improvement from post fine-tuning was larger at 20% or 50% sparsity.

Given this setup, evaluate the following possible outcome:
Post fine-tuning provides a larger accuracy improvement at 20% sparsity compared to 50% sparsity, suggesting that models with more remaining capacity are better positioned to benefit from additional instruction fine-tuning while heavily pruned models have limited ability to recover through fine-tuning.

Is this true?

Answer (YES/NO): NO